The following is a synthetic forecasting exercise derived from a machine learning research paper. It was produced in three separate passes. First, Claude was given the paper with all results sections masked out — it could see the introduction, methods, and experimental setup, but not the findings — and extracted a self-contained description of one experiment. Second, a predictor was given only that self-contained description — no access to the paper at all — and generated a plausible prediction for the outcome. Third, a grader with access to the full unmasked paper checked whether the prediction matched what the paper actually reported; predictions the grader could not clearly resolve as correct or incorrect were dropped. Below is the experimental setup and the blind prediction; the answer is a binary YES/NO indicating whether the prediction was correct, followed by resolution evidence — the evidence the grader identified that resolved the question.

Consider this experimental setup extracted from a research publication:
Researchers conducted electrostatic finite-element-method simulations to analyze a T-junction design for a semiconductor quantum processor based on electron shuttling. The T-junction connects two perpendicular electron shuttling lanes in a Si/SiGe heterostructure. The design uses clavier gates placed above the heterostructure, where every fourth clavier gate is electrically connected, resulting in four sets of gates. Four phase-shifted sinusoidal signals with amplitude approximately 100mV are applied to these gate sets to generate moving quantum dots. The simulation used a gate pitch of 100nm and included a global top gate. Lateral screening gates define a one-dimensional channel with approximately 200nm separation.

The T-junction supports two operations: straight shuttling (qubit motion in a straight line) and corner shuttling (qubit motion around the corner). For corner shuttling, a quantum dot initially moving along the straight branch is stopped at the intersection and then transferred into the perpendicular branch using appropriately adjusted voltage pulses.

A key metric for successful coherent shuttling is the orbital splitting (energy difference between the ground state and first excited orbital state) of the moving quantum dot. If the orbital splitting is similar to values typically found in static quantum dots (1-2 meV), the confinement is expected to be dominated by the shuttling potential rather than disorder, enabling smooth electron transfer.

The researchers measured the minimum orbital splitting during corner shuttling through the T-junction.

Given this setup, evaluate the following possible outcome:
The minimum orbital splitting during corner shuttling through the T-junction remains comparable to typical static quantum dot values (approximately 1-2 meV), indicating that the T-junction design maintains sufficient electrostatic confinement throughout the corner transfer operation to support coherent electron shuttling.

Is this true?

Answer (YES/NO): NO